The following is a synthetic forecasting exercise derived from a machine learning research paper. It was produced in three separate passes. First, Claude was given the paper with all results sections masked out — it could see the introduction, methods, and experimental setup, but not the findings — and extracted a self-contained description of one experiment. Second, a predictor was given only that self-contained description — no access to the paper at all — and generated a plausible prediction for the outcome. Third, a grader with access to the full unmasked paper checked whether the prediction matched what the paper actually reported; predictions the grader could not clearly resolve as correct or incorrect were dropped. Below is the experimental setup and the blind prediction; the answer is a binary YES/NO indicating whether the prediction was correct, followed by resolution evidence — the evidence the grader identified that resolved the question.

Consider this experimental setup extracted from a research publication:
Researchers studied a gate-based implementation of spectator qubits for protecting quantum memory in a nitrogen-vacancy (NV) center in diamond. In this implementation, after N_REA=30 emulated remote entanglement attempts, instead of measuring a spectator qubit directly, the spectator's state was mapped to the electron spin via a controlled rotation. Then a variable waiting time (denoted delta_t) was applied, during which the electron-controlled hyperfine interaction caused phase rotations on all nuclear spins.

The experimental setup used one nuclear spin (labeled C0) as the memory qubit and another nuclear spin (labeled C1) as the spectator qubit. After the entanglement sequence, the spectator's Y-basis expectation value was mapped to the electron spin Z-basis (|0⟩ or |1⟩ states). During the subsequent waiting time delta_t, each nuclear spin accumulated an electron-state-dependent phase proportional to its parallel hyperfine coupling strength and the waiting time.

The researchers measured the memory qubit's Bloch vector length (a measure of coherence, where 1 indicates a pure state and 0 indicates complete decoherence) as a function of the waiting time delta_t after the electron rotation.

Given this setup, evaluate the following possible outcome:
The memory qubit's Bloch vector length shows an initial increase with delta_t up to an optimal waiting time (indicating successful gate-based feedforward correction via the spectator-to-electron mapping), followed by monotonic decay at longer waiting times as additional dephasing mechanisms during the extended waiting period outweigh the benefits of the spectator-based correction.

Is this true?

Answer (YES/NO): NO